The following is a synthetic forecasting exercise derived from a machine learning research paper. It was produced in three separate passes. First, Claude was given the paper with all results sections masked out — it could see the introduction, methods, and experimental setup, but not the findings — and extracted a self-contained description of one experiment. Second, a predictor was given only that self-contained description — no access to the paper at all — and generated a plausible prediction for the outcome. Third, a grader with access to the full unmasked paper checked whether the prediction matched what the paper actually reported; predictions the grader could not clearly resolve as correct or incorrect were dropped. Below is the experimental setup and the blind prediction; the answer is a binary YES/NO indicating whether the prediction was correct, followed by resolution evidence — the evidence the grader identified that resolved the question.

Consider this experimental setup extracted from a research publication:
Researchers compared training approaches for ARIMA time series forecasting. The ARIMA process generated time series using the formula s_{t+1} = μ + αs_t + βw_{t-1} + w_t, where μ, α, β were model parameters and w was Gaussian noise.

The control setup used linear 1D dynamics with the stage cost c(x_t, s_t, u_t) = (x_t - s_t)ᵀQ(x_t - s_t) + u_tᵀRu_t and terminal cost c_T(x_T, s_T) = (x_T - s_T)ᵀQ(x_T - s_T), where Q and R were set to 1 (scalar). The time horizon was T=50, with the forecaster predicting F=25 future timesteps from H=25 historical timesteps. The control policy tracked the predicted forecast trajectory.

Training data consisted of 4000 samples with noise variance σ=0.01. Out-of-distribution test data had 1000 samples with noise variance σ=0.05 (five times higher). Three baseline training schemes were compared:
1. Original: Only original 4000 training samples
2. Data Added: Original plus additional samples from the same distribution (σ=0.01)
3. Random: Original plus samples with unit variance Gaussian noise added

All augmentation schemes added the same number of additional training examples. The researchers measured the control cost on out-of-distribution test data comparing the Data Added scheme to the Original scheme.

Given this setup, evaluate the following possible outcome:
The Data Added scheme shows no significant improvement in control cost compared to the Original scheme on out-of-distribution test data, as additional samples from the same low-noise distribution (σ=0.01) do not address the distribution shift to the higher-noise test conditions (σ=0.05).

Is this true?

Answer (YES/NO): NO